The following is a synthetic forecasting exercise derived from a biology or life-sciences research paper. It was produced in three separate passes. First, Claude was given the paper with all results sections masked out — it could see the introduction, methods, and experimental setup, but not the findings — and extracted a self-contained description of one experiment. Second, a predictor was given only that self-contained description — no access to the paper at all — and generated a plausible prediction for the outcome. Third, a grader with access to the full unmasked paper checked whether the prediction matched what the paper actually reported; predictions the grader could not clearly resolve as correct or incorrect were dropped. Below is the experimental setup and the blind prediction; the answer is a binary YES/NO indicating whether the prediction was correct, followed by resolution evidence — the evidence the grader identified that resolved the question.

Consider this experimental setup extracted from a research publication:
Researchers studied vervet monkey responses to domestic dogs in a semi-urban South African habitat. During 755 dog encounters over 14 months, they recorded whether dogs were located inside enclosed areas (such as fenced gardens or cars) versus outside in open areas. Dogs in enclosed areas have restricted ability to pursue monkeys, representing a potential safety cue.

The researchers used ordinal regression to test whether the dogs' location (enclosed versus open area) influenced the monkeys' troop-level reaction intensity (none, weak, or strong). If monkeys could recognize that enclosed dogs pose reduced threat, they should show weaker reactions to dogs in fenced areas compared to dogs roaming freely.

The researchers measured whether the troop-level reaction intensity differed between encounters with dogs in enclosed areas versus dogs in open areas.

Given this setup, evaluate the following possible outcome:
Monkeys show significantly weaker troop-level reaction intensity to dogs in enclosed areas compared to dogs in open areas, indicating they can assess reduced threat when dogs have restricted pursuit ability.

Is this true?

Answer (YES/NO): NO